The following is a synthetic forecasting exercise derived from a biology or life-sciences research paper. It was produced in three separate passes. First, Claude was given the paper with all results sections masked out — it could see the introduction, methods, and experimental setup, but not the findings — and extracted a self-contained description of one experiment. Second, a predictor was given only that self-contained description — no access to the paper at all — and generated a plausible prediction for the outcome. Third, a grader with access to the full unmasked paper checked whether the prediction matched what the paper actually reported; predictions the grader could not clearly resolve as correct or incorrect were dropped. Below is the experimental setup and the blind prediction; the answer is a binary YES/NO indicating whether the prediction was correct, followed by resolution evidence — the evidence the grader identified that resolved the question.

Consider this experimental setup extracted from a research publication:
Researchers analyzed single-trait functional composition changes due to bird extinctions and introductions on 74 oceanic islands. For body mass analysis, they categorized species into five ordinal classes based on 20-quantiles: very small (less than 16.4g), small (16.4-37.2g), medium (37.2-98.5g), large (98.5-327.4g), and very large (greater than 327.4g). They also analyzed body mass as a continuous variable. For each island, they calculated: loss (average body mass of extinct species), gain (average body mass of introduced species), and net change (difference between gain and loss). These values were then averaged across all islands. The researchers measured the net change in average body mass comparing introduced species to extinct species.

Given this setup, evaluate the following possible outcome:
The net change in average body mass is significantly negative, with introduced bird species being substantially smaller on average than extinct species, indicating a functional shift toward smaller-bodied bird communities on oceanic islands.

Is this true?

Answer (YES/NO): YES